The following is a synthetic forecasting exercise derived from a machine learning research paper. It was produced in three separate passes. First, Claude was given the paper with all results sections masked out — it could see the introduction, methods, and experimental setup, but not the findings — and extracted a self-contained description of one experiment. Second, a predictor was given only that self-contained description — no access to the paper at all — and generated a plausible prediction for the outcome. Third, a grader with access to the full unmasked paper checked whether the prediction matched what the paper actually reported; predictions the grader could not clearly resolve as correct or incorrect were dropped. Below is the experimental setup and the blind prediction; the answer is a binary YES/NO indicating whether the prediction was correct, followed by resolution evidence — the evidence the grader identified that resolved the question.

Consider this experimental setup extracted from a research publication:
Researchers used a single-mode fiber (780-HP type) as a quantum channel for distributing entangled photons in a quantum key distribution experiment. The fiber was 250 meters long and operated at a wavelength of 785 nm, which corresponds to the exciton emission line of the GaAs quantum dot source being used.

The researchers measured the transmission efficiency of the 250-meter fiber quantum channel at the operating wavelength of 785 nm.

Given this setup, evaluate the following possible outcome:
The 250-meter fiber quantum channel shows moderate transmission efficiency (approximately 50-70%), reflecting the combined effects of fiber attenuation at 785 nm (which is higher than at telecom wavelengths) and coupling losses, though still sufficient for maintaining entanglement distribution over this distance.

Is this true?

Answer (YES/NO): NO